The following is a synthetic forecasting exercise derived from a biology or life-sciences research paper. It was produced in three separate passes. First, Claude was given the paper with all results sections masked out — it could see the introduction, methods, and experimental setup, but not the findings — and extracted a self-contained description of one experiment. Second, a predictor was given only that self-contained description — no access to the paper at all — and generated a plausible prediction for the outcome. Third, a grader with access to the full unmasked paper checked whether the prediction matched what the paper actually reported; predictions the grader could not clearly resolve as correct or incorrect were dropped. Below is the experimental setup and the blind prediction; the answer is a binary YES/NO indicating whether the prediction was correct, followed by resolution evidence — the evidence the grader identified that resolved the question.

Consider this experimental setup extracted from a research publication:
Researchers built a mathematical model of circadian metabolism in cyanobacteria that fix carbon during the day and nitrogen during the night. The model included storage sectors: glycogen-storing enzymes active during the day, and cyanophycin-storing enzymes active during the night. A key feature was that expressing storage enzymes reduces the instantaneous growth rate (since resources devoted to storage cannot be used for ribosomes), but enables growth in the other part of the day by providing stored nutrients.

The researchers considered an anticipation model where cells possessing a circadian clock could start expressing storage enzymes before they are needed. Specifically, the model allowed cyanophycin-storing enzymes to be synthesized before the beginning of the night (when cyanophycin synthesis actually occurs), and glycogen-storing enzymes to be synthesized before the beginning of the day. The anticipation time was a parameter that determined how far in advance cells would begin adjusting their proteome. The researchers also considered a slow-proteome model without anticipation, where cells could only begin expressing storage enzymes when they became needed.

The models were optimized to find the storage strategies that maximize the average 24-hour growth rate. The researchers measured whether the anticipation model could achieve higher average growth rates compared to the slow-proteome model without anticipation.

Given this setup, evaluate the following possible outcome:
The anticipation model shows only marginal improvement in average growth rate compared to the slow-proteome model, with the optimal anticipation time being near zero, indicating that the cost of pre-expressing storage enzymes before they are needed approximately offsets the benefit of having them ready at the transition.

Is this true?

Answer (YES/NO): NO